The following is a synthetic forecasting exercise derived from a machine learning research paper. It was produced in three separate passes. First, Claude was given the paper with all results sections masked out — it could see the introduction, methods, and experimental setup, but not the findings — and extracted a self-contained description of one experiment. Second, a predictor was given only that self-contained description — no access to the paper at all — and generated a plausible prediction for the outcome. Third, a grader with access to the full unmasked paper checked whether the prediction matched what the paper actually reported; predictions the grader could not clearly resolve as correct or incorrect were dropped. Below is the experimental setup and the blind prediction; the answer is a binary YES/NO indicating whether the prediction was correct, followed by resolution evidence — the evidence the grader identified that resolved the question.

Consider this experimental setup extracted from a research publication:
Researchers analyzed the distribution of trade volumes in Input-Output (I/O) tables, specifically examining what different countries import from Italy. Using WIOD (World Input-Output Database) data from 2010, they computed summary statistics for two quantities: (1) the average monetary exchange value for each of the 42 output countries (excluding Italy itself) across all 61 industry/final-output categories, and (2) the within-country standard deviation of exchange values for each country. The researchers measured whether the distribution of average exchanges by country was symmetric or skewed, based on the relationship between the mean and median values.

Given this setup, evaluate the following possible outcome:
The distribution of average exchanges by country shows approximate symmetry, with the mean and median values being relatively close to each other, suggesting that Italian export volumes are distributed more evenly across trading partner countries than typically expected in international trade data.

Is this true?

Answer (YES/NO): NO